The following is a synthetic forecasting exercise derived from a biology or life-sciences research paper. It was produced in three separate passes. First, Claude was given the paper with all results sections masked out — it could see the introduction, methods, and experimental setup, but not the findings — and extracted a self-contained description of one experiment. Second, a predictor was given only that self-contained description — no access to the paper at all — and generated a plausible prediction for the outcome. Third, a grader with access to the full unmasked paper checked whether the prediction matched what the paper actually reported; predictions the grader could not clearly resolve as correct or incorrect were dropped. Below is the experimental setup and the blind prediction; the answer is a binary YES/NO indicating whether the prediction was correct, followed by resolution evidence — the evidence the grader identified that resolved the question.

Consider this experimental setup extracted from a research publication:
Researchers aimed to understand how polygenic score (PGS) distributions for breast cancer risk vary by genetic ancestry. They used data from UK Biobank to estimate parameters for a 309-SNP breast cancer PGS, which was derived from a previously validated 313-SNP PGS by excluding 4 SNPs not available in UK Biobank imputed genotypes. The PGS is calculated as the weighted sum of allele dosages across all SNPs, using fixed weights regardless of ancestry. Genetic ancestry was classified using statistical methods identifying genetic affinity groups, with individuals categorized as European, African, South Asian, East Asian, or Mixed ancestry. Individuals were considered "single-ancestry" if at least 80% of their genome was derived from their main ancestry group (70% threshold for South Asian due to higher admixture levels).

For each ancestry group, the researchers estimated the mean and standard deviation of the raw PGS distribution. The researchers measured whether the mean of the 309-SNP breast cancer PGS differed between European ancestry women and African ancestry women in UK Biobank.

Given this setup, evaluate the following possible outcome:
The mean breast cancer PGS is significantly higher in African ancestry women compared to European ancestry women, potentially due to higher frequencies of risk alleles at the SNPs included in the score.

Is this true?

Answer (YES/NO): YES